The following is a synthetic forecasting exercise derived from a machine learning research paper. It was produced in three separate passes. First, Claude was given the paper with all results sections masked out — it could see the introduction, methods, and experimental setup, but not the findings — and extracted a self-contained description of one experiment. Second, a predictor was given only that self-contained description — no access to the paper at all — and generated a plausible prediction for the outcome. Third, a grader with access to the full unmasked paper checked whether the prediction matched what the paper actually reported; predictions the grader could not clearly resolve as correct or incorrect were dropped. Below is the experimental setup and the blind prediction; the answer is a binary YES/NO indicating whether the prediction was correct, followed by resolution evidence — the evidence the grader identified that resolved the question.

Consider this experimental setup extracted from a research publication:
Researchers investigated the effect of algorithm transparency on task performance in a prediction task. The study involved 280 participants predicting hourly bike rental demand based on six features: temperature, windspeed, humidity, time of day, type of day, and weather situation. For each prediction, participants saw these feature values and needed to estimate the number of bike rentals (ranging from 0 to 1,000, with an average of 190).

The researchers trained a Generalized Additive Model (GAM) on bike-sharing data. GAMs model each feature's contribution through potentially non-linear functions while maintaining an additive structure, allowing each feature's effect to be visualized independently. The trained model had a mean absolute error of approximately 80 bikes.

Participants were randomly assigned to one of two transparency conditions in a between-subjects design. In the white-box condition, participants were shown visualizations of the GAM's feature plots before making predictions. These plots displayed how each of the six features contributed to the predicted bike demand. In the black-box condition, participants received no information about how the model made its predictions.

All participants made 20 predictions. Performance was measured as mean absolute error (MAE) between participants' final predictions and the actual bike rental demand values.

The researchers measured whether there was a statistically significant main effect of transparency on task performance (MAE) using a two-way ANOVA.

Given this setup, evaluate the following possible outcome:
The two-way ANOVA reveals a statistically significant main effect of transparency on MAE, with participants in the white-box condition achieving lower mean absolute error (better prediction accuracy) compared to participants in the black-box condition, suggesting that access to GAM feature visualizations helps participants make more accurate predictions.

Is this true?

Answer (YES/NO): NO